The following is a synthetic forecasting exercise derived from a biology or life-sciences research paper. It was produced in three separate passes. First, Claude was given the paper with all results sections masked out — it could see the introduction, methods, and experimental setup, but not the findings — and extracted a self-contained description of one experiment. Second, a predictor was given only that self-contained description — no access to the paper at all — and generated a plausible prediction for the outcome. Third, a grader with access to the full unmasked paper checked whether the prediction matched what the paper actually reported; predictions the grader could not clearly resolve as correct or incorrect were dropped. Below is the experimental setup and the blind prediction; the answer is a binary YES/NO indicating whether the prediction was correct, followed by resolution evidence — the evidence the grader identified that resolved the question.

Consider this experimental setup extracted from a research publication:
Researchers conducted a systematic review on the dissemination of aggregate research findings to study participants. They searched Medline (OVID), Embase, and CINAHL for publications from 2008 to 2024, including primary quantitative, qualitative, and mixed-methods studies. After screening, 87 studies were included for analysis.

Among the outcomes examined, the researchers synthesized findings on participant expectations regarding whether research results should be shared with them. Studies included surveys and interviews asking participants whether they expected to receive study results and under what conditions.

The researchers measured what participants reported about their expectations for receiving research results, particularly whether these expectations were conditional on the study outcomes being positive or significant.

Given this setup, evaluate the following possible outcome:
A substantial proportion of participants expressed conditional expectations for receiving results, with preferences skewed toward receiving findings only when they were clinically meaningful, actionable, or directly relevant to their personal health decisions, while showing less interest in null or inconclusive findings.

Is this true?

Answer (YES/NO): NO